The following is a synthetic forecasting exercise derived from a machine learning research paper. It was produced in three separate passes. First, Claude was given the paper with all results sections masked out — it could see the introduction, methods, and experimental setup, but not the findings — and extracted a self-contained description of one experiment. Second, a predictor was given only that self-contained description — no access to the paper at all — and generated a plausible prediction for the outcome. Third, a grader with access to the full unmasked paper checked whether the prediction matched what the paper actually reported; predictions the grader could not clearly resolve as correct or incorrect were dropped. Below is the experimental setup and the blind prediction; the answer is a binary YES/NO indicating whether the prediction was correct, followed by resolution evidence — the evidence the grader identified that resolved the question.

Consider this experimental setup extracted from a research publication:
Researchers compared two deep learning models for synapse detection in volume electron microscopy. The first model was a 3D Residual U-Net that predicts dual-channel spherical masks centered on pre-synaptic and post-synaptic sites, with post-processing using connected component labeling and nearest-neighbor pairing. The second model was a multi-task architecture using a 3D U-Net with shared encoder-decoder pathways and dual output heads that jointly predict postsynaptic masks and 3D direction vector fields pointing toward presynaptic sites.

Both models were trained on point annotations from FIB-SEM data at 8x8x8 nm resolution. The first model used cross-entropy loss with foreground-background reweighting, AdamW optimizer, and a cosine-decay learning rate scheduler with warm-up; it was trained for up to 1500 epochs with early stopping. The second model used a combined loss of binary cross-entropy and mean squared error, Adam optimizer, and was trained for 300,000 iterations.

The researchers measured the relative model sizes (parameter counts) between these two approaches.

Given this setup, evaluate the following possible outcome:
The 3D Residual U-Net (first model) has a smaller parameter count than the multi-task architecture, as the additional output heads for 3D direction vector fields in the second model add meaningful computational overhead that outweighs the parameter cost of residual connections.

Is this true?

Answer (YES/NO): YES